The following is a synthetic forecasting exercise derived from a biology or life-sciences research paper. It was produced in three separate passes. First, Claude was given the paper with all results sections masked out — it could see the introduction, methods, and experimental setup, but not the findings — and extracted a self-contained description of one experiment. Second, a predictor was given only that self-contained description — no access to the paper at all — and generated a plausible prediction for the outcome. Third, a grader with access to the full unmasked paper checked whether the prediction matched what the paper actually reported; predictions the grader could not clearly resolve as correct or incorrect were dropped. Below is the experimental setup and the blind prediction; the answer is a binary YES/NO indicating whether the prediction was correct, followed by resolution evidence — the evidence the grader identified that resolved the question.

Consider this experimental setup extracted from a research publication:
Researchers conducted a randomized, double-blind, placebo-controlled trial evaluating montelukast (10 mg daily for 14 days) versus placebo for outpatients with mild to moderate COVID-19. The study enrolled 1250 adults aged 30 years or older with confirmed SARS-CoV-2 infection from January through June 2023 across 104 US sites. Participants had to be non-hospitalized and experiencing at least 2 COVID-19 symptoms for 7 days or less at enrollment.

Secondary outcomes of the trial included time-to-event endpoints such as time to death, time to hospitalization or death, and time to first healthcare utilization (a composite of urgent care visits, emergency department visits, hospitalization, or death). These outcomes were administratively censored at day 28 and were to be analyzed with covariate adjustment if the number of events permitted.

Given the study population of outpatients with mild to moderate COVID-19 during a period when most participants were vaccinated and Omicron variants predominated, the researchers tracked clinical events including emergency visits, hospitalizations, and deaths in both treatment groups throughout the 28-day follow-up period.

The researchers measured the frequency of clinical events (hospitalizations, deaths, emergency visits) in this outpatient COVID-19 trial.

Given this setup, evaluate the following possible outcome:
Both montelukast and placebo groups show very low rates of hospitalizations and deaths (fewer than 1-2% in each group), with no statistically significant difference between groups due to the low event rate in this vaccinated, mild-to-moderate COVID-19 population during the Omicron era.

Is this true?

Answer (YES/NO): YES